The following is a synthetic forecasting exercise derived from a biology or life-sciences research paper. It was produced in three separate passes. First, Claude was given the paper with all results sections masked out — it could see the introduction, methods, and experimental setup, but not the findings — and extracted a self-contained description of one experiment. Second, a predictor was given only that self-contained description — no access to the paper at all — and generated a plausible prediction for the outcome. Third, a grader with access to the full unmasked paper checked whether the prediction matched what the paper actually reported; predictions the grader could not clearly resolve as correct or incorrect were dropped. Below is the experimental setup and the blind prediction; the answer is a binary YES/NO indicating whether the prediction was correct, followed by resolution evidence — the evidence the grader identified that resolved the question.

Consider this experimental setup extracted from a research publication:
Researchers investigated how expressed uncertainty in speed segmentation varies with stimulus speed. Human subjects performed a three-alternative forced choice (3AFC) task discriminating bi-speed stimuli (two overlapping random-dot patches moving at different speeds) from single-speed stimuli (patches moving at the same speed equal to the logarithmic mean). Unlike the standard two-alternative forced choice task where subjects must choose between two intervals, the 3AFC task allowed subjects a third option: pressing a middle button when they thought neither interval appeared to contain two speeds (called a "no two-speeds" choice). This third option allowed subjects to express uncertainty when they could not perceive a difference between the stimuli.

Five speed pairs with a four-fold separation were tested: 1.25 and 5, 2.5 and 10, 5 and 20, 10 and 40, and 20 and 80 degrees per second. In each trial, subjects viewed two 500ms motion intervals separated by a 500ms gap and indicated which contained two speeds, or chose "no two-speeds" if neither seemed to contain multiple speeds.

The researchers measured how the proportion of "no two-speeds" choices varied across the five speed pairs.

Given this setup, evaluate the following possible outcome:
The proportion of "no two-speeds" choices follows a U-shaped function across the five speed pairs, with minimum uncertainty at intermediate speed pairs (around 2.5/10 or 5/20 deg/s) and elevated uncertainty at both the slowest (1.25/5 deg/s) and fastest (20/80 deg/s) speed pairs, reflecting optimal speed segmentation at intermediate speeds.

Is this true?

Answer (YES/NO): NO